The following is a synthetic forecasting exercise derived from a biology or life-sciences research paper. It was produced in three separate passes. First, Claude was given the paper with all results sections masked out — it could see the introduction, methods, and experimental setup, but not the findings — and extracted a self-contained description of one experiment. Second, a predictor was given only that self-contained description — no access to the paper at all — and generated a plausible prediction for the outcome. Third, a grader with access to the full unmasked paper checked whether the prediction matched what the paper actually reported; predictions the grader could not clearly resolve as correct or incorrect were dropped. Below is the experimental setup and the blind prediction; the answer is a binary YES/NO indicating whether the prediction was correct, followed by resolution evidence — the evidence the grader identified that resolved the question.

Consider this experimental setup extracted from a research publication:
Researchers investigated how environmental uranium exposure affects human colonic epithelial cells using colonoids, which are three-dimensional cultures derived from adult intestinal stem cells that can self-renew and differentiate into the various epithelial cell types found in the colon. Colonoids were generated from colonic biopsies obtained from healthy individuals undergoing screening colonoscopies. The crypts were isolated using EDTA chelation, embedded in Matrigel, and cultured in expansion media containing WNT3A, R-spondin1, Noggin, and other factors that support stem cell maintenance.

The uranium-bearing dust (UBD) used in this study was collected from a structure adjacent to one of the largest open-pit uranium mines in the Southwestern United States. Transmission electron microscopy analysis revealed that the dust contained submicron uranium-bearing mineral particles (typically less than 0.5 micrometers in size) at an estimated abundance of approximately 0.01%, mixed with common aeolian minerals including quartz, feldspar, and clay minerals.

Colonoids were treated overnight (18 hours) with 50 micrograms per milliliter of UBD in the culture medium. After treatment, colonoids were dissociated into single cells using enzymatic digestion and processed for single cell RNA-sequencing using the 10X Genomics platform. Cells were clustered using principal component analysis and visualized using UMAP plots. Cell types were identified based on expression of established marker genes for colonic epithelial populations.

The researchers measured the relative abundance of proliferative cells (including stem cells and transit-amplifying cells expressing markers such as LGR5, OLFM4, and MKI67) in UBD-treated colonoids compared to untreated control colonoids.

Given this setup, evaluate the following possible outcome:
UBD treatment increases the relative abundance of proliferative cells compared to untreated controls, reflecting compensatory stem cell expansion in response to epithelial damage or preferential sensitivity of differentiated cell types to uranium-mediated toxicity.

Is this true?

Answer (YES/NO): NO